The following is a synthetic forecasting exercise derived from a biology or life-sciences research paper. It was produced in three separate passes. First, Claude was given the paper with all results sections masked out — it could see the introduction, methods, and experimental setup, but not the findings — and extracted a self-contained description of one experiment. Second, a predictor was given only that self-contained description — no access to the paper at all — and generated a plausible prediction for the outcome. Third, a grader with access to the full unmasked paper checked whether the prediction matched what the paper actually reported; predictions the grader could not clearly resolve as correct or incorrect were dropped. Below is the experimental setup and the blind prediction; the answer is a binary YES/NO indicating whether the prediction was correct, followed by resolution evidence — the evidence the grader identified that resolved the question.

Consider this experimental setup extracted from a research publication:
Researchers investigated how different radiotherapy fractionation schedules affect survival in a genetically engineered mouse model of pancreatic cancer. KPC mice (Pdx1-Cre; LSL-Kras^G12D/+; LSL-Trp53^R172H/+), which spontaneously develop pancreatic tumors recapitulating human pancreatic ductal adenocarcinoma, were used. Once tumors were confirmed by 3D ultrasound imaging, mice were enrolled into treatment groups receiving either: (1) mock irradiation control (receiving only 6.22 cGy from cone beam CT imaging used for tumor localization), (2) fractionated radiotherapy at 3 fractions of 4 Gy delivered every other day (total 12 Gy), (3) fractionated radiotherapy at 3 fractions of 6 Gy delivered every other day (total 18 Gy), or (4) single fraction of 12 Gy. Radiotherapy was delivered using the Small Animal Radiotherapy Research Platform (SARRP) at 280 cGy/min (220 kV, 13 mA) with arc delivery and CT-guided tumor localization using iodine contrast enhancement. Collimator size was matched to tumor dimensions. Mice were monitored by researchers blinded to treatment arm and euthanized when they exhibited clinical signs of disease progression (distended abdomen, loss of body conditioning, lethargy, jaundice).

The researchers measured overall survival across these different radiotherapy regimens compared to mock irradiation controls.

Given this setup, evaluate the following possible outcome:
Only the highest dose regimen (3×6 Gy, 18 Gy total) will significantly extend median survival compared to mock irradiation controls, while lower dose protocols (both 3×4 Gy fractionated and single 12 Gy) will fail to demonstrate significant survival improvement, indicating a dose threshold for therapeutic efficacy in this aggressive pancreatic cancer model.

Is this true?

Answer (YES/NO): NO